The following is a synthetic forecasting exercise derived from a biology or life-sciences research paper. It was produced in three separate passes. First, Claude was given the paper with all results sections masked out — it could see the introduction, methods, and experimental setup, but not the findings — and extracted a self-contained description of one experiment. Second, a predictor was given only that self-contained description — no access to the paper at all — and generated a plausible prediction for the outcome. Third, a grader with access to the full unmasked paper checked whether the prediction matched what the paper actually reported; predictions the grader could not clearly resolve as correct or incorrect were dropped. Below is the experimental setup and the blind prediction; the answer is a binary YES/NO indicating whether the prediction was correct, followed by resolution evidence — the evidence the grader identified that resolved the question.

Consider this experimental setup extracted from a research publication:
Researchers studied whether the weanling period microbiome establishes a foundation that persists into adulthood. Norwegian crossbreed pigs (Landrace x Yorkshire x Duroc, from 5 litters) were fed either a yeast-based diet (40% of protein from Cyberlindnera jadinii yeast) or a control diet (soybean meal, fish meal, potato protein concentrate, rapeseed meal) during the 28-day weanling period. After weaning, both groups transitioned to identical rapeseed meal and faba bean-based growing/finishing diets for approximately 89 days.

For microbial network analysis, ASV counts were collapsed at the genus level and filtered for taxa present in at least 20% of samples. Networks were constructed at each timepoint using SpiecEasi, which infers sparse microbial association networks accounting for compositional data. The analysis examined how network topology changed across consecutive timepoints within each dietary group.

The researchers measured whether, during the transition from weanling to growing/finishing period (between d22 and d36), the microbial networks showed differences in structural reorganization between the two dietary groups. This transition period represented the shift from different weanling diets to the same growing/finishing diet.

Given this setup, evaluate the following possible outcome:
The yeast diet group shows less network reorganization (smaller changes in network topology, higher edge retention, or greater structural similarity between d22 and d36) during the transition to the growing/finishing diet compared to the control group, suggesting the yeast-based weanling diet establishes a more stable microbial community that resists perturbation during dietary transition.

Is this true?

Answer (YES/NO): YES